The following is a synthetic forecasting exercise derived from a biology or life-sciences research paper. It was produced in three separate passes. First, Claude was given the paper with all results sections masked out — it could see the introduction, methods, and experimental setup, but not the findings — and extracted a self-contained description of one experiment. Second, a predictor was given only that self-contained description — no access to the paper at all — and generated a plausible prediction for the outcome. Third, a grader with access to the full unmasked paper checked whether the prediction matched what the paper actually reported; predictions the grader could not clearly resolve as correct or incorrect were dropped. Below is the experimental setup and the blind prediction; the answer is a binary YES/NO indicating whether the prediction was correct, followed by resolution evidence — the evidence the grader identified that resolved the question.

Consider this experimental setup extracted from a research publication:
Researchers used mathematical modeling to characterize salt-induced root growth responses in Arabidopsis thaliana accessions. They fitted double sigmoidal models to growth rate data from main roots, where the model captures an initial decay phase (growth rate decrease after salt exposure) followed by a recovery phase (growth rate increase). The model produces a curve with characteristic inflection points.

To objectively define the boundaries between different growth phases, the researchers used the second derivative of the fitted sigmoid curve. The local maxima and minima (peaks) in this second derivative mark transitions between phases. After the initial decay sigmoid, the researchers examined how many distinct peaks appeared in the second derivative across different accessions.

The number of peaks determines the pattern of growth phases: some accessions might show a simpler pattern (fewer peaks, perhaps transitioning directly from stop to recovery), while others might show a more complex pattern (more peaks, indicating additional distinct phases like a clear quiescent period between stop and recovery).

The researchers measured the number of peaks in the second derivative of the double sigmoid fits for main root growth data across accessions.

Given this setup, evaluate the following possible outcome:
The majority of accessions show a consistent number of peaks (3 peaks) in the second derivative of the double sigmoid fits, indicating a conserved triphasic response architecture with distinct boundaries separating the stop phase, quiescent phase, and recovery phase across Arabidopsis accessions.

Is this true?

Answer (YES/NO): NO